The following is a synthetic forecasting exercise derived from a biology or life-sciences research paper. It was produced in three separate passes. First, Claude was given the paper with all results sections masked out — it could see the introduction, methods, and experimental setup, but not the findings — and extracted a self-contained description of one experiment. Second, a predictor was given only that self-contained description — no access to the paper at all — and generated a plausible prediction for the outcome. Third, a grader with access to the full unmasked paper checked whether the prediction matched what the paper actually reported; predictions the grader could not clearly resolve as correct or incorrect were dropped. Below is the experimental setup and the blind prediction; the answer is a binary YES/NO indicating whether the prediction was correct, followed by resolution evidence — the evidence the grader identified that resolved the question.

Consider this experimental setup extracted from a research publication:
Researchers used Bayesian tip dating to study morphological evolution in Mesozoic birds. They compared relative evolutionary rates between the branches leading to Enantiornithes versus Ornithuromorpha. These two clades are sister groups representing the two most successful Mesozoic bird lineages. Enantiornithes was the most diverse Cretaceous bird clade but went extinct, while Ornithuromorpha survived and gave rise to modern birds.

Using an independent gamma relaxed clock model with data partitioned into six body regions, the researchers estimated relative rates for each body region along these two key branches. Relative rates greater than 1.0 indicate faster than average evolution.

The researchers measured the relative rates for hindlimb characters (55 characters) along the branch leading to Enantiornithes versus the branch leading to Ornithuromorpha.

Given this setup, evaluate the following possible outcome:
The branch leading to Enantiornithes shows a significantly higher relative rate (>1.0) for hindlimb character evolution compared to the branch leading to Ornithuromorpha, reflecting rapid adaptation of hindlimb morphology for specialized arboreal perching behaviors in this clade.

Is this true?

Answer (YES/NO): NO